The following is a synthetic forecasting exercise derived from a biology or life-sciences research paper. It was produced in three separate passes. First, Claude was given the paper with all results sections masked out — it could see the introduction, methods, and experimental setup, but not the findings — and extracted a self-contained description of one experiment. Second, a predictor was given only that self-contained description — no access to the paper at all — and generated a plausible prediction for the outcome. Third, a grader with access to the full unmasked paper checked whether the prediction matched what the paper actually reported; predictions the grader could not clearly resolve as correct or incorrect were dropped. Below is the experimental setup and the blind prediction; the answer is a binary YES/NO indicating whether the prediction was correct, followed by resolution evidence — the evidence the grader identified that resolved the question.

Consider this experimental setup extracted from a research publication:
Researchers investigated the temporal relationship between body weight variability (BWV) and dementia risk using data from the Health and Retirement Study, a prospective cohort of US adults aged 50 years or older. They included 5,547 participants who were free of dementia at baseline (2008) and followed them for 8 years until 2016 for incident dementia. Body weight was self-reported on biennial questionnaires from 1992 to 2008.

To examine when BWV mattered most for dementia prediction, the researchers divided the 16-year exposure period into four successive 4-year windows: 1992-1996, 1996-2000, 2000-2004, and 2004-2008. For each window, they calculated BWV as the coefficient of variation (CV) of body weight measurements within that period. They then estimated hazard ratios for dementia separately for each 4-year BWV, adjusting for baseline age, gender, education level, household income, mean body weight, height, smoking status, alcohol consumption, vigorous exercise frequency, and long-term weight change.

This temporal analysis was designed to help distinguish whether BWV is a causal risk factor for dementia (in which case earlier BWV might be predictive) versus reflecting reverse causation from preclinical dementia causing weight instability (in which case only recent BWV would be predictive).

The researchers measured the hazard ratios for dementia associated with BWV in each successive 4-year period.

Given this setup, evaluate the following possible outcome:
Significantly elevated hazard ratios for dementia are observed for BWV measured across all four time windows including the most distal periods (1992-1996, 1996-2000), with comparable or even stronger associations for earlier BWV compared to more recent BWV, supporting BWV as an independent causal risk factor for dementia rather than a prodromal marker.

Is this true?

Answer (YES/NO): NO